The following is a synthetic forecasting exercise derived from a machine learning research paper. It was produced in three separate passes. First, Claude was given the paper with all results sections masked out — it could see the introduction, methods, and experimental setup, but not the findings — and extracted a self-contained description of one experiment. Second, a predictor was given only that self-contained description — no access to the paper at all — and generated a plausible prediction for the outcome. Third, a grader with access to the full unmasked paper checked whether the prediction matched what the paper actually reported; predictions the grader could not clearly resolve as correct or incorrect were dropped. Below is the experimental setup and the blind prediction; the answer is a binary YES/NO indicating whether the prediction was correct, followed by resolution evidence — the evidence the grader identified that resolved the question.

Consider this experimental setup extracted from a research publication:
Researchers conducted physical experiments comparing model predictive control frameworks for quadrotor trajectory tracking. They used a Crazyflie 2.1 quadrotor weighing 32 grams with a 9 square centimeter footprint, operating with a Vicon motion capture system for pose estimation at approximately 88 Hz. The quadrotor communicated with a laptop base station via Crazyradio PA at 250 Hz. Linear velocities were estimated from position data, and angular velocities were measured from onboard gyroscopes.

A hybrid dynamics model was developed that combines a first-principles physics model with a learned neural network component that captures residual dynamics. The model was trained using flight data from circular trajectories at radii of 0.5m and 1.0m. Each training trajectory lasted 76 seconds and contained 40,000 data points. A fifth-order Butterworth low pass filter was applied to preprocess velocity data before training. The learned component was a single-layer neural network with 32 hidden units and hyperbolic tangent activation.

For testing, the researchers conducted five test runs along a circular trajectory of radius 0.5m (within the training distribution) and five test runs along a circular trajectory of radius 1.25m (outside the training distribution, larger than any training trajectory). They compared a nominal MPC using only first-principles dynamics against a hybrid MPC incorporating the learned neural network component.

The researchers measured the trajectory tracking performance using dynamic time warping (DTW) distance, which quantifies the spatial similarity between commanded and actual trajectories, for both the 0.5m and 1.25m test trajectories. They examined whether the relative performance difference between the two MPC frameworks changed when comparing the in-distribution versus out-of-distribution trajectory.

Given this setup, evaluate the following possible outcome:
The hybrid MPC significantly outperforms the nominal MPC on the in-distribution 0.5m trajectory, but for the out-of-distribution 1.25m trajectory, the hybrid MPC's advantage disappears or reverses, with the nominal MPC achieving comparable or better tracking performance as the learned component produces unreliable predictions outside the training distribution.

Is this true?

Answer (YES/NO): NO